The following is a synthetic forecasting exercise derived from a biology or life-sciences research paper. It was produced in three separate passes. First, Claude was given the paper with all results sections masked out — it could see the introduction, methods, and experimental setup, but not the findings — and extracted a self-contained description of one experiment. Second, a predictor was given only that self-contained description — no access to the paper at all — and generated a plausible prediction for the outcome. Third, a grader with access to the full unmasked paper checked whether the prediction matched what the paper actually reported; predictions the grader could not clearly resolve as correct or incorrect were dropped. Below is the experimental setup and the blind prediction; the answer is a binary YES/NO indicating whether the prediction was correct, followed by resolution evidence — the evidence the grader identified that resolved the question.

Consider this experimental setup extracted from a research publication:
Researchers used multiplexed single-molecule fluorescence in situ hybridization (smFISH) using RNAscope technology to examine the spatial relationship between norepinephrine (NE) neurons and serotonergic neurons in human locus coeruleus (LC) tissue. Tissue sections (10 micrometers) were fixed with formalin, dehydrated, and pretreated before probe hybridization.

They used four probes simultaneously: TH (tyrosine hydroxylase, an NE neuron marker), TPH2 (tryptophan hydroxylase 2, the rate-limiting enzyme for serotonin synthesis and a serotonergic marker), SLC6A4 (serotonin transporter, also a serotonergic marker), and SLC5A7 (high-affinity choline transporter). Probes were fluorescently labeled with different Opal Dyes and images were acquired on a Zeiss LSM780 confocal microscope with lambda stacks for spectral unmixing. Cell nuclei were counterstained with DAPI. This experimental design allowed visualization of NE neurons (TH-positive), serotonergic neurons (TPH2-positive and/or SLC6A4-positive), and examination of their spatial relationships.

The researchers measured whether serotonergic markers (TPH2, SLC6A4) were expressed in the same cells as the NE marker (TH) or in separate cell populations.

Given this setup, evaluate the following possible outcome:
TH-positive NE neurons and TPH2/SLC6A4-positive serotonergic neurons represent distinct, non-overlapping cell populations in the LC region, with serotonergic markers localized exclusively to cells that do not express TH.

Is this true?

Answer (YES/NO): YES